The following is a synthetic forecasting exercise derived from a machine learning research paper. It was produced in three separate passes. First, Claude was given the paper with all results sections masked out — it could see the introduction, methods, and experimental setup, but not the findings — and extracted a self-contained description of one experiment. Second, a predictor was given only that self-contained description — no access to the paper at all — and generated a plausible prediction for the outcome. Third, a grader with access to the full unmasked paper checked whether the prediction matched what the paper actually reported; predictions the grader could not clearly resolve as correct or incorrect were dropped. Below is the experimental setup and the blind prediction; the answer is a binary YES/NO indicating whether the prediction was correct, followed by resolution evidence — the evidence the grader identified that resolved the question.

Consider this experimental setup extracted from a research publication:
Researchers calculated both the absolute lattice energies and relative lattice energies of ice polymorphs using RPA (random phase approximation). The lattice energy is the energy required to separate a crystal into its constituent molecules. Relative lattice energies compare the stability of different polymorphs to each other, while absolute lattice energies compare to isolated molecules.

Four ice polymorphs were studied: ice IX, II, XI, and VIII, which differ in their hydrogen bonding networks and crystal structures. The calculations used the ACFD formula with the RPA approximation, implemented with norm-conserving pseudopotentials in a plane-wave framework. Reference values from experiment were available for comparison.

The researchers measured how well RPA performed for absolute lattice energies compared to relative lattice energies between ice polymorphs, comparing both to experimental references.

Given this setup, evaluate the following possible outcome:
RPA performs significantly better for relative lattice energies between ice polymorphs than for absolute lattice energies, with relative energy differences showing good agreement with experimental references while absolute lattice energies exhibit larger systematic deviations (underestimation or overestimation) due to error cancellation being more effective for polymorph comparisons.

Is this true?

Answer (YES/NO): YES